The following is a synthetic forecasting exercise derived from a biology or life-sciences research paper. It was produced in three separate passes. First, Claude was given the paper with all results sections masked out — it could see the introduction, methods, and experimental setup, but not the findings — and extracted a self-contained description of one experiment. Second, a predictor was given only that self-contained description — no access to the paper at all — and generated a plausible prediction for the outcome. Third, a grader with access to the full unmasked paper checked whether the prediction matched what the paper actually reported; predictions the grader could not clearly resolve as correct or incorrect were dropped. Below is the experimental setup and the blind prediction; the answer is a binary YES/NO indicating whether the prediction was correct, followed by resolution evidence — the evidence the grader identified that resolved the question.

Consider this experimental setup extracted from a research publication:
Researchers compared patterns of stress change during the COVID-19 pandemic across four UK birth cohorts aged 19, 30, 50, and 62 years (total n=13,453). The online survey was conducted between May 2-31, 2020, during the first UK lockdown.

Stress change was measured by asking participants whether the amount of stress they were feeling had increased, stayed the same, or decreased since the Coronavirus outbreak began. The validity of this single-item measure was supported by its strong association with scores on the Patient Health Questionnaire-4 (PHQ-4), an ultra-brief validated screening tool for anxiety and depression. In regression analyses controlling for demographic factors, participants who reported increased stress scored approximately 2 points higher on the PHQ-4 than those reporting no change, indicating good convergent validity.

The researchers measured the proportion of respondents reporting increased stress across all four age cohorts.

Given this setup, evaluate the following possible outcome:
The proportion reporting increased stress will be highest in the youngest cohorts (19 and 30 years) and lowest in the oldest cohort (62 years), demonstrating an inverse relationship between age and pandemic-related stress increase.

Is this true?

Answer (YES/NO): NO